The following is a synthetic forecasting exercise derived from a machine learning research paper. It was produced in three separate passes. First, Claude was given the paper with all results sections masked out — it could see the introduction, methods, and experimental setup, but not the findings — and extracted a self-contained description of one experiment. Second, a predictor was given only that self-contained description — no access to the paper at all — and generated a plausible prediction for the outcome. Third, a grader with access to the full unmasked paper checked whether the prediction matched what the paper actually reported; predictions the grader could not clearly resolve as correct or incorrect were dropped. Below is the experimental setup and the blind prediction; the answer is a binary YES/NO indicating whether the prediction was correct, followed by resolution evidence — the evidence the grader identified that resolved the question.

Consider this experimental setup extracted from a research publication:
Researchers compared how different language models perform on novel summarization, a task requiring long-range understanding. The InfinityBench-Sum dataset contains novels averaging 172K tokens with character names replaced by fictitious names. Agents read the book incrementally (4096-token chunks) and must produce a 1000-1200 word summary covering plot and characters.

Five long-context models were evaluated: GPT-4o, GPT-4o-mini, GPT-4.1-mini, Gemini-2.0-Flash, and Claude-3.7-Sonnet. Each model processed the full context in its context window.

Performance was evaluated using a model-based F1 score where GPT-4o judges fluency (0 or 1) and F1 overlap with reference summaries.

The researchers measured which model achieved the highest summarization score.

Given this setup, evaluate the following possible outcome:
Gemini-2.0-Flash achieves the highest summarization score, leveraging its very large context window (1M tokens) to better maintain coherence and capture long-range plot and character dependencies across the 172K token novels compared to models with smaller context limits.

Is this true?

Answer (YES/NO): NO